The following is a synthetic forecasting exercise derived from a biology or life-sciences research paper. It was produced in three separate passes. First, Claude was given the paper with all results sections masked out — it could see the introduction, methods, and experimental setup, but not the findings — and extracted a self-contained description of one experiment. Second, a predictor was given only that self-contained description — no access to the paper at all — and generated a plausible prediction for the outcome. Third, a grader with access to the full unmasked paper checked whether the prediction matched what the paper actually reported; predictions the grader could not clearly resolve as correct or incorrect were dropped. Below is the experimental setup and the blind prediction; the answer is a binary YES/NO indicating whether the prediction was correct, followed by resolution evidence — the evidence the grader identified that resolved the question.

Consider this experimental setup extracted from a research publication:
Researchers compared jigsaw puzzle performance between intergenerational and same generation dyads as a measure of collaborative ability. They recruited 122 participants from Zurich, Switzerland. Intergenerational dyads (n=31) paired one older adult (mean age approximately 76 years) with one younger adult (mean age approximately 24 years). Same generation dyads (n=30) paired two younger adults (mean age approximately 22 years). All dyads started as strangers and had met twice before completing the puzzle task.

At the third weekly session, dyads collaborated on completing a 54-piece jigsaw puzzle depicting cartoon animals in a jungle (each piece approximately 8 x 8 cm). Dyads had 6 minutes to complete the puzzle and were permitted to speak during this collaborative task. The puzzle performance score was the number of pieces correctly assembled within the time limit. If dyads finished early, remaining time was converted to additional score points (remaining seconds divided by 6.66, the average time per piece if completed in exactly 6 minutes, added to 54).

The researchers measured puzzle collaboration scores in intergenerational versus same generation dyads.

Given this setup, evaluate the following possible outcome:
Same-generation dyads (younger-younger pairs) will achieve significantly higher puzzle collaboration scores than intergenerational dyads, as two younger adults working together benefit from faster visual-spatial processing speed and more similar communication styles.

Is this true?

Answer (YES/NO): YES